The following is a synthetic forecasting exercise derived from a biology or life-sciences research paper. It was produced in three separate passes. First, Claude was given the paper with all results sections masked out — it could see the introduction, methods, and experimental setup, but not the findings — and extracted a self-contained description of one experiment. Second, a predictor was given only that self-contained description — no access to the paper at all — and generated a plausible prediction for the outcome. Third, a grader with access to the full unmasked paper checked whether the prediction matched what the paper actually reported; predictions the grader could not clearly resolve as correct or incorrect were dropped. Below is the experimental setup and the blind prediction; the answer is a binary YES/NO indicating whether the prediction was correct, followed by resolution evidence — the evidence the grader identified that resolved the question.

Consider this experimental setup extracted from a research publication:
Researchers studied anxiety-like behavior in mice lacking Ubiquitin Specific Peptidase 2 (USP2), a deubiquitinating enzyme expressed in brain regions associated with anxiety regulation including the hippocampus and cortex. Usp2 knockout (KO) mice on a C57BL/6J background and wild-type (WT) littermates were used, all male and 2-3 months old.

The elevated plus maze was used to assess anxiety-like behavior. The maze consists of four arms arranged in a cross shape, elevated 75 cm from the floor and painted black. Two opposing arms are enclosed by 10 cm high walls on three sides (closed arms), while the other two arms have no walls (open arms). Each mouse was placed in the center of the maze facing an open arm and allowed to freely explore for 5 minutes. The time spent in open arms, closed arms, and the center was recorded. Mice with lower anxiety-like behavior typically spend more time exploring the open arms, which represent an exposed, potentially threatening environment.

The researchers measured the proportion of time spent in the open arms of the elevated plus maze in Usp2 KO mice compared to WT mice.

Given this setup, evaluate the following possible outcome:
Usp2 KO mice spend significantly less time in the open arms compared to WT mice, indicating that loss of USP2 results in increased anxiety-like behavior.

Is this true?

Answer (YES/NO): NO